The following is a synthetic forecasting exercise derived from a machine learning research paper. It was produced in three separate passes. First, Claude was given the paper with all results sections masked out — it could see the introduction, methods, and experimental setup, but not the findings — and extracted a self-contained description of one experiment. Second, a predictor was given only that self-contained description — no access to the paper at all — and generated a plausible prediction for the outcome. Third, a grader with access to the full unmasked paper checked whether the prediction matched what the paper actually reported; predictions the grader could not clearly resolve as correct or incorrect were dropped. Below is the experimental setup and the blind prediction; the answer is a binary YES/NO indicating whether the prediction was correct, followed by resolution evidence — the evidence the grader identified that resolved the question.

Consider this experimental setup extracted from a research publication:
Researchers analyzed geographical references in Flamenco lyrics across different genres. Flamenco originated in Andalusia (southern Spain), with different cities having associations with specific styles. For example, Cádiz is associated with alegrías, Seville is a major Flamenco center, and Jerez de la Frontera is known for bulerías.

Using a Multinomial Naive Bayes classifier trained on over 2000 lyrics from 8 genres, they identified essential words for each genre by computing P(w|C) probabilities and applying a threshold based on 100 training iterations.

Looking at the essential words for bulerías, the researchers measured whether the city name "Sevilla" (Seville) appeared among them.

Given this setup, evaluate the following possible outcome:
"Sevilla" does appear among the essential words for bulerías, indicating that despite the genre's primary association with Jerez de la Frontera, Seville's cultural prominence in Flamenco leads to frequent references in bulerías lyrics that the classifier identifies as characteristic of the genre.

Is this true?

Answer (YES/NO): YES